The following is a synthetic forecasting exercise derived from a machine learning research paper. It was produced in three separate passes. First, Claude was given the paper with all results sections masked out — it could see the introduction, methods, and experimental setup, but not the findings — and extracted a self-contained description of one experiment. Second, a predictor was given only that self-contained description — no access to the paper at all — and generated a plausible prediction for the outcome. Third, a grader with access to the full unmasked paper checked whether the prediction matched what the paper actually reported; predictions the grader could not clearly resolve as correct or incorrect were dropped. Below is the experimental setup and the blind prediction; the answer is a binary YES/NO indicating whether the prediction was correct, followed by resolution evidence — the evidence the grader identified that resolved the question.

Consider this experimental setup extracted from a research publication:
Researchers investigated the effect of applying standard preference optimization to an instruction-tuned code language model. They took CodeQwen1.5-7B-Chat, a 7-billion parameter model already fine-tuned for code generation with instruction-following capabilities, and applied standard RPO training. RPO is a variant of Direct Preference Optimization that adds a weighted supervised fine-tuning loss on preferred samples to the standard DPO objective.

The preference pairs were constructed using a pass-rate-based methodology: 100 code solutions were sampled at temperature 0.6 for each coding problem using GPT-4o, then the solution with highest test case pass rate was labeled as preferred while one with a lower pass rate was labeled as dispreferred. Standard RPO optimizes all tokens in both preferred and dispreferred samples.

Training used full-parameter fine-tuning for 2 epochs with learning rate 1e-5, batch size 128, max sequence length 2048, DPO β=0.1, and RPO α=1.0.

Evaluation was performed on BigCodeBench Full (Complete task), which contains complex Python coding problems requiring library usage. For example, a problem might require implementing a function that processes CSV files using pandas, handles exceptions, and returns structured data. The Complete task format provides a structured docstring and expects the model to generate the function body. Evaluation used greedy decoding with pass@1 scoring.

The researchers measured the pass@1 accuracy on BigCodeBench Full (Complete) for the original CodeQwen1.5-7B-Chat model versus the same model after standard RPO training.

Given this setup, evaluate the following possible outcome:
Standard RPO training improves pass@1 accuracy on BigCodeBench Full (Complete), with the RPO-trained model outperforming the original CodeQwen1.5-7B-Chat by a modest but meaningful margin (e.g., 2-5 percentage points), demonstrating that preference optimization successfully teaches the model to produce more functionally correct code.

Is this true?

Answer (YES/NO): NO